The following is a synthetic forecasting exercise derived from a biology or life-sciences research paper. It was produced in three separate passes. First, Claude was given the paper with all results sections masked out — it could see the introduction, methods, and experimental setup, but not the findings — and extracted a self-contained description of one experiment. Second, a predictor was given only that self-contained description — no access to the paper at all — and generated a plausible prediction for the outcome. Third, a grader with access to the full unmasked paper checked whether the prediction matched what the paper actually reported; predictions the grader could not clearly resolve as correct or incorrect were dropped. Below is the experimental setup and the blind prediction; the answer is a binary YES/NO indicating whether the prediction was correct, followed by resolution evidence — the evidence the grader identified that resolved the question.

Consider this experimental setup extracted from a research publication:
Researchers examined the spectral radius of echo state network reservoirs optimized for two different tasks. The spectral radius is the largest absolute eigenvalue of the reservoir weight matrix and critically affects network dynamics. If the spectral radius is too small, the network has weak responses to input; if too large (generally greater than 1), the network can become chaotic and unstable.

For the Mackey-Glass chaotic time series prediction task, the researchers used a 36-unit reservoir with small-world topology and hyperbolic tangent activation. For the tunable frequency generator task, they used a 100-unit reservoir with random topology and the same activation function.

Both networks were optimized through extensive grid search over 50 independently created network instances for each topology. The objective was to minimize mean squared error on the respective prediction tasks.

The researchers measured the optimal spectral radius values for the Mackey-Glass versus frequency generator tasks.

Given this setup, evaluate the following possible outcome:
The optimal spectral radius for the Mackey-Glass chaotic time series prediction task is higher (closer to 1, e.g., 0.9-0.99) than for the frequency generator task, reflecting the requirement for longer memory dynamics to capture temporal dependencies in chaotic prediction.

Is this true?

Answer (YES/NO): NO